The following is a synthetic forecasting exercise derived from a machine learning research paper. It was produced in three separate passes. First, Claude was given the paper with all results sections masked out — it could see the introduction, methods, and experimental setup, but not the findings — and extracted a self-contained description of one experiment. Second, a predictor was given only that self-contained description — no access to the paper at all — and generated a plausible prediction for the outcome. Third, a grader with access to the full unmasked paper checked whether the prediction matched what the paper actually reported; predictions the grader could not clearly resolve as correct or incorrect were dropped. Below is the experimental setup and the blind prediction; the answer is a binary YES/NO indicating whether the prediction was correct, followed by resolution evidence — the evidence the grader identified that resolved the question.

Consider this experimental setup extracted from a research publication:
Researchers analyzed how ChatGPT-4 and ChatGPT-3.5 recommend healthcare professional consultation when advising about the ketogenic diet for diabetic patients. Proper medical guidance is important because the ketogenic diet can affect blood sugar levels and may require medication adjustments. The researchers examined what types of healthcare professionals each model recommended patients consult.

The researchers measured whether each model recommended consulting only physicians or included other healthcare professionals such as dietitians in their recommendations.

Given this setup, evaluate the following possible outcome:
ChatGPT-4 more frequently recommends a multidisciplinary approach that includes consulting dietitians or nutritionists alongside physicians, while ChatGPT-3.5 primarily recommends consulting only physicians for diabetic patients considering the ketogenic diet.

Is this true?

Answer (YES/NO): YES